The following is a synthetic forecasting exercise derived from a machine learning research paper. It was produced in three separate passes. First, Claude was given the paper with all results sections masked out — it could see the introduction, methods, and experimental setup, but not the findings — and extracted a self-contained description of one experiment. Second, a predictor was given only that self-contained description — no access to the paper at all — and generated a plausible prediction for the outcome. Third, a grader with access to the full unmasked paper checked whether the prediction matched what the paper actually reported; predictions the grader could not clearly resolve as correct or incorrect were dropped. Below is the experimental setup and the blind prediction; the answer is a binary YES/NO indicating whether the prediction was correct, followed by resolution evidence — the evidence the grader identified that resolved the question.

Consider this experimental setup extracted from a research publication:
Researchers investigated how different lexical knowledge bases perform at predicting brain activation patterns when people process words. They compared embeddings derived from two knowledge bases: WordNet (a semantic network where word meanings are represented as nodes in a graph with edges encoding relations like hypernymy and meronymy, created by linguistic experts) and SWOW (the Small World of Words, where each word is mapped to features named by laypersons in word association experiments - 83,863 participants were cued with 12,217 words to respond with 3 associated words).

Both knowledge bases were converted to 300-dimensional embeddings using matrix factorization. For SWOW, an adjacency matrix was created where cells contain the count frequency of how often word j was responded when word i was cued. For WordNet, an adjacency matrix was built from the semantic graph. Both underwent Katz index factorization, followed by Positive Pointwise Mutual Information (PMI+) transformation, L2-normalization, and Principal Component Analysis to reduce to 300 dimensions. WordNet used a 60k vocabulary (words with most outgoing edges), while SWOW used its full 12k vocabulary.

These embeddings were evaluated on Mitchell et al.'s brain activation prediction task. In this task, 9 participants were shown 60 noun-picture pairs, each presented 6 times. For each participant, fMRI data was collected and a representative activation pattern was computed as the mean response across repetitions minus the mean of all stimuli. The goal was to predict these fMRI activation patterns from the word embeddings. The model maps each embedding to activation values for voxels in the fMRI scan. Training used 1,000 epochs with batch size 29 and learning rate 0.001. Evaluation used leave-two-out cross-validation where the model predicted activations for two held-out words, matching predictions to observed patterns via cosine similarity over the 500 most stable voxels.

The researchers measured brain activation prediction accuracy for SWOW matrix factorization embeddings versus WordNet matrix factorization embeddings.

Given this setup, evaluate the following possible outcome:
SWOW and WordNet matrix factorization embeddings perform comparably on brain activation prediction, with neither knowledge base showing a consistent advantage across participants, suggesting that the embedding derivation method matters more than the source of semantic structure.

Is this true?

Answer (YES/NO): NO